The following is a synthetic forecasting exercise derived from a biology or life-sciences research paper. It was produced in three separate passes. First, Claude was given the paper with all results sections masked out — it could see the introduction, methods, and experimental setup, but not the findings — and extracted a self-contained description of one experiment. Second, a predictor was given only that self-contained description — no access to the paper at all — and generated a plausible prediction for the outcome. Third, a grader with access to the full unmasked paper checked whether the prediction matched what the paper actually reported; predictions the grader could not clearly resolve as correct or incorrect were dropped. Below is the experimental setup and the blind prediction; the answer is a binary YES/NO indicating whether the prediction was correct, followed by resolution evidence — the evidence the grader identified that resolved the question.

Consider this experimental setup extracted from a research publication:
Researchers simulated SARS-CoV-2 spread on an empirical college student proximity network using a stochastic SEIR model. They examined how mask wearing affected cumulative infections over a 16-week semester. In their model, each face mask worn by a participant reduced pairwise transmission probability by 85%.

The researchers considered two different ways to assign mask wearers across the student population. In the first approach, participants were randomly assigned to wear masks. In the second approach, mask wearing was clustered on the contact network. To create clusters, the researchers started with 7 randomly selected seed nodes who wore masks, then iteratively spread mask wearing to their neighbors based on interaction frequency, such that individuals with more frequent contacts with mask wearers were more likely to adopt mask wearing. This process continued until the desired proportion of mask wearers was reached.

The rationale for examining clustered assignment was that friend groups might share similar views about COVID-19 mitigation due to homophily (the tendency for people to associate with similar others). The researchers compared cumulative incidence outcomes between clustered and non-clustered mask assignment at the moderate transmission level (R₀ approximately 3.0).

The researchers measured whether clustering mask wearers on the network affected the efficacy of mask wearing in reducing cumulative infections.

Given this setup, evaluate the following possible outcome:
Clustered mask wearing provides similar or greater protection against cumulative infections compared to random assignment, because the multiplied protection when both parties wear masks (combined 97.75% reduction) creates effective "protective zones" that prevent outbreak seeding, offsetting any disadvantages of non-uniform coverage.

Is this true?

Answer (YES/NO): YES